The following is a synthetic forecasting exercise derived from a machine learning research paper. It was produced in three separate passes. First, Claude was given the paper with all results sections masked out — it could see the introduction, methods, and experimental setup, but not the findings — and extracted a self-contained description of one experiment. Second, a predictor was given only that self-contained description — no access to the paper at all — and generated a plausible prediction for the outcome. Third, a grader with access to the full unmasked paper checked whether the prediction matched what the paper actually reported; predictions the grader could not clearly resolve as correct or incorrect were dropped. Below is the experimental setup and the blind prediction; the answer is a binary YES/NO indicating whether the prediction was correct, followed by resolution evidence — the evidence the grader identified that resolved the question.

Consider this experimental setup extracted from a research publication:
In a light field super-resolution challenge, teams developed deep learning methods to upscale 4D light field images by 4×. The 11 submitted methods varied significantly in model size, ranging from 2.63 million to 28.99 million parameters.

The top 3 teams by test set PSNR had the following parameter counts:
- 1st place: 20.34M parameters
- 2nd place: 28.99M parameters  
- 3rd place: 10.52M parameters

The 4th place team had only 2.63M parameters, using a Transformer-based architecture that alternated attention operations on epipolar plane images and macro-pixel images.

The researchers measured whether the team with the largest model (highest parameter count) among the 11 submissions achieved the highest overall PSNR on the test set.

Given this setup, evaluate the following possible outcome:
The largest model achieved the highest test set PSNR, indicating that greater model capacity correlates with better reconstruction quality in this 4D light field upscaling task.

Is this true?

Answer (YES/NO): NO